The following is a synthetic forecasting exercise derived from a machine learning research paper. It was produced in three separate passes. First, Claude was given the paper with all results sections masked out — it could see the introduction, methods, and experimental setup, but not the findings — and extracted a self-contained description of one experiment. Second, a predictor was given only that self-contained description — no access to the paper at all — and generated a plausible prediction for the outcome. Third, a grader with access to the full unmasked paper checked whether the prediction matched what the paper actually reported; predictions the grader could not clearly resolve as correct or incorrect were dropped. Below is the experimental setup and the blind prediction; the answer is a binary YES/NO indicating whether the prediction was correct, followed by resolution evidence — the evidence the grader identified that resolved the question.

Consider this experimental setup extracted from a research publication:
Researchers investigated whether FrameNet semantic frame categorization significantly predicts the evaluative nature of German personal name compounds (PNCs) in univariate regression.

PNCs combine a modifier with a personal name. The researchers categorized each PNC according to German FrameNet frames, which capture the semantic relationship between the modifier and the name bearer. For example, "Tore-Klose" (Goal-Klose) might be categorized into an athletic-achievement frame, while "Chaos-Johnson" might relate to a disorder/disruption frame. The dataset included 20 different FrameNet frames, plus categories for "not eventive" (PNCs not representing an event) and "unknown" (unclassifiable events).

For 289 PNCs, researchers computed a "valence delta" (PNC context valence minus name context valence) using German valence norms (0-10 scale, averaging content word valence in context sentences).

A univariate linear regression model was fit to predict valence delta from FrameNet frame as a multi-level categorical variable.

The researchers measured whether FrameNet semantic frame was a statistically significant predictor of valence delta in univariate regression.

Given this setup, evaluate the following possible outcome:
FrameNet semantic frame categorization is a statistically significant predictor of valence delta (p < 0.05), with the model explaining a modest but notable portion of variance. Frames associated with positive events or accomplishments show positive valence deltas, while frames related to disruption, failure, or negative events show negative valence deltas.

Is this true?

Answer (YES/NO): NO